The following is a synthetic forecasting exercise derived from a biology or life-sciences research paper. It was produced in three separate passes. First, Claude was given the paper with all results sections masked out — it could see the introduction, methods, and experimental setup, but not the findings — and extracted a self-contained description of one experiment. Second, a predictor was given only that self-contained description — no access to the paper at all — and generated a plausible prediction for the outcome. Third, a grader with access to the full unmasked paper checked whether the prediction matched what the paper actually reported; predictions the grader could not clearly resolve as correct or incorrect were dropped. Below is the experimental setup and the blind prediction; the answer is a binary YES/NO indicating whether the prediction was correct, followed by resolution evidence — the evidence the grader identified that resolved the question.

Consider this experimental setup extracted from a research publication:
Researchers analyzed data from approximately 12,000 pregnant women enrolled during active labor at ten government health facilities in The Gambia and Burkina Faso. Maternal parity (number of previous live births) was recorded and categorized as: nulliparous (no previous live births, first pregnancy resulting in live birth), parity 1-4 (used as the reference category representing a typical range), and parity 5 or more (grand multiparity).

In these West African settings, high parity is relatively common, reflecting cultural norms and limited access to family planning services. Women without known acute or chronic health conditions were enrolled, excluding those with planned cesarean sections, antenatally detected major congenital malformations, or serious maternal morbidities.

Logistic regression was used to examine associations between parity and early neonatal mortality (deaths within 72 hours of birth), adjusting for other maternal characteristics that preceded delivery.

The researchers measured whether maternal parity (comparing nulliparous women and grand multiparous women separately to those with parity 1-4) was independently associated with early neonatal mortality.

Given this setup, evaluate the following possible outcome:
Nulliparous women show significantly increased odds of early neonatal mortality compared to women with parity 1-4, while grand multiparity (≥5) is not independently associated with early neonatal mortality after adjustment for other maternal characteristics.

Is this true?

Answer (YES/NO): NO